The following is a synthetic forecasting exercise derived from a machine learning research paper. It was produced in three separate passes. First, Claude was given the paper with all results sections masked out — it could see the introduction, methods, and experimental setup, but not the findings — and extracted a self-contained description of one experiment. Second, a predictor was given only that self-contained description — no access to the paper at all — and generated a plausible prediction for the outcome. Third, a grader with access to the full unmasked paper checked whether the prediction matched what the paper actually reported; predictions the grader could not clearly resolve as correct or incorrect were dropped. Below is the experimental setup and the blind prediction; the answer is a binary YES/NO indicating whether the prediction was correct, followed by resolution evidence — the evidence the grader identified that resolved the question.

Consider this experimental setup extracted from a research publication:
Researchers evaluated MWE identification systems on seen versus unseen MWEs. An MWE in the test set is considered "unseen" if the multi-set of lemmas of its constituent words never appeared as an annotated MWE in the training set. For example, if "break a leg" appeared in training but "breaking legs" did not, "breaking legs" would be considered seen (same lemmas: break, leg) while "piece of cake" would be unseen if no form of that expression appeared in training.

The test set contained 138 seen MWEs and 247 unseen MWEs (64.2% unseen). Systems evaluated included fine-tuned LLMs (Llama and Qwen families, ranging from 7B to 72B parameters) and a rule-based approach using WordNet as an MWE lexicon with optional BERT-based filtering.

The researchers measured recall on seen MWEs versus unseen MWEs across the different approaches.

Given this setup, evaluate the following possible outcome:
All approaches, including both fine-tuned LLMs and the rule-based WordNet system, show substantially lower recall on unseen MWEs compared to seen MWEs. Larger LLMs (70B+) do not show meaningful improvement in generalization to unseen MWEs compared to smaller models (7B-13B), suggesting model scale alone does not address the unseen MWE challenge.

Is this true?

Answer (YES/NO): NO